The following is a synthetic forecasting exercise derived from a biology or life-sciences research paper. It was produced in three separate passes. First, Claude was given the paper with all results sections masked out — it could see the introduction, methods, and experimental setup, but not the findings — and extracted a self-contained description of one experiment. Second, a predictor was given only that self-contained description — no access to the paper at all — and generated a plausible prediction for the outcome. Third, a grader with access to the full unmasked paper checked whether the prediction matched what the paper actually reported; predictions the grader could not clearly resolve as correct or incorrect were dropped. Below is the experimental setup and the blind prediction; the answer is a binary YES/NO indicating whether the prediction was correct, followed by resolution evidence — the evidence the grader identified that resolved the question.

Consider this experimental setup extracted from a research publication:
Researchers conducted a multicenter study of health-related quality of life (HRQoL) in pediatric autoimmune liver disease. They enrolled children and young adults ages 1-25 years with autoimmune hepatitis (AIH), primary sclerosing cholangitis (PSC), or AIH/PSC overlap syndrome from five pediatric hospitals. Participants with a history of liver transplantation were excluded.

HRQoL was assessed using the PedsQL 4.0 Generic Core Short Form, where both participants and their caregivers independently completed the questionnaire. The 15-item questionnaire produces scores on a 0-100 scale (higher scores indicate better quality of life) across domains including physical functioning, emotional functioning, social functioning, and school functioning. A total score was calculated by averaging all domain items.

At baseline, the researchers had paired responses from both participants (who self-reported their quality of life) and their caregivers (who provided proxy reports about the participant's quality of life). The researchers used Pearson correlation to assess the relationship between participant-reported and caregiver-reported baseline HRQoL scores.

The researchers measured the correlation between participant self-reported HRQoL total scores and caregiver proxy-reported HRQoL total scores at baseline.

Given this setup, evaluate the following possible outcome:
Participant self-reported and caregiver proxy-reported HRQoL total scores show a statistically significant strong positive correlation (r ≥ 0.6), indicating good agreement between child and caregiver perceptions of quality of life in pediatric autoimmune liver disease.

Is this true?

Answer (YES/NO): YES